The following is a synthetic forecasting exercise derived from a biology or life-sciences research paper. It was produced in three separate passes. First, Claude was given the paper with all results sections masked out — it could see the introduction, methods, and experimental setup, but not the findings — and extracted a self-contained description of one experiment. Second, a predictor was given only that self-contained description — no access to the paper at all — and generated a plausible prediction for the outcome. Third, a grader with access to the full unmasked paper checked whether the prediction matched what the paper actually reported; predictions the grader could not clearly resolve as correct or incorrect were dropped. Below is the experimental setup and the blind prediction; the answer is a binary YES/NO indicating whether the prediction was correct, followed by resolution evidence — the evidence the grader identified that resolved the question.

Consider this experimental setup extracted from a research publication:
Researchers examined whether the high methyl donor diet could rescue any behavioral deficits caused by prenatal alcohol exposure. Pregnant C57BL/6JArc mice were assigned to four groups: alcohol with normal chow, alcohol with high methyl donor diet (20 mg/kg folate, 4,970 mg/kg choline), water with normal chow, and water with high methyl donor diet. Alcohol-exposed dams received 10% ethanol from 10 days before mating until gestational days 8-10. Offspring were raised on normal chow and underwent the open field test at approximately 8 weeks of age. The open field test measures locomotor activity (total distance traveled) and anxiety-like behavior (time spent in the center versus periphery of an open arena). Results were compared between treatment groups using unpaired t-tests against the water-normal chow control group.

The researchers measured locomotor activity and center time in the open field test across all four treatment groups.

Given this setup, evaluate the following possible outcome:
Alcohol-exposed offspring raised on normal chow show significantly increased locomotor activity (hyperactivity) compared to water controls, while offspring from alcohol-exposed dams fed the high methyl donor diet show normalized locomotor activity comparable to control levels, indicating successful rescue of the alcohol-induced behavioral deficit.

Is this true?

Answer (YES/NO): NO